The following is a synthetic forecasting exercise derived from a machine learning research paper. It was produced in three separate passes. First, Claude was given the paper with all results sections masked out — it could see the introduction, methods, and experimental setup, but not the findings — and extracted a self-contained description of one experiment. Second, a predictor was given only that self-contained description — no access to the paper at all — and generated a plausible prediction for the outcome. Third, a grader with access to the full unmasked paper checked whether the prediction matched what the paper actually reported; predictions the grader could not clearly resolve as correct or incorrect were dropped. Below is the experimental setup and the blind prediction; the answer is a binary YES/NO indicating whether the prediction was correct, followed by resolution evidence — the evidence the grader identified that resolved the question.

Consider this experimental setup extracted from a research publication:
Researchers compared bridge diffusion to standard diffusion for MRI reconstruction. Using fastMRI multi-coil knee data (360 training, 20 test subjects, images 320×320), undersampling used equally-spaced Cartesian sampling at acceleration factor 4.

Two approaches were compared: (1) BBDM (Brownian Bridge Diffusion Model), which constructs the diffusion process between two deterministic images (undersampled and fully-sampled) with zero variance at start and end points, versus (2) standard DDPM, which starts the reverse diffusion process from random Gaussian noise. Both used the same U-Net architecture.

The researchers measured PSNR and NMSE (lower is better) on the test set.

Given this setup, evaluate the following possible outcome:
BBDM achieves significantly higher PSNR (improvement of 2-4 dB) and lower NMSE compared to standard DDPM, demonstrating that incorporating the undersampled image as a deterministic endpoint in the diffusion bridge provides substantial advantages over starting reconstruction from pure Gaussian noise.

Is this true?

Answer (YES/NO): NO